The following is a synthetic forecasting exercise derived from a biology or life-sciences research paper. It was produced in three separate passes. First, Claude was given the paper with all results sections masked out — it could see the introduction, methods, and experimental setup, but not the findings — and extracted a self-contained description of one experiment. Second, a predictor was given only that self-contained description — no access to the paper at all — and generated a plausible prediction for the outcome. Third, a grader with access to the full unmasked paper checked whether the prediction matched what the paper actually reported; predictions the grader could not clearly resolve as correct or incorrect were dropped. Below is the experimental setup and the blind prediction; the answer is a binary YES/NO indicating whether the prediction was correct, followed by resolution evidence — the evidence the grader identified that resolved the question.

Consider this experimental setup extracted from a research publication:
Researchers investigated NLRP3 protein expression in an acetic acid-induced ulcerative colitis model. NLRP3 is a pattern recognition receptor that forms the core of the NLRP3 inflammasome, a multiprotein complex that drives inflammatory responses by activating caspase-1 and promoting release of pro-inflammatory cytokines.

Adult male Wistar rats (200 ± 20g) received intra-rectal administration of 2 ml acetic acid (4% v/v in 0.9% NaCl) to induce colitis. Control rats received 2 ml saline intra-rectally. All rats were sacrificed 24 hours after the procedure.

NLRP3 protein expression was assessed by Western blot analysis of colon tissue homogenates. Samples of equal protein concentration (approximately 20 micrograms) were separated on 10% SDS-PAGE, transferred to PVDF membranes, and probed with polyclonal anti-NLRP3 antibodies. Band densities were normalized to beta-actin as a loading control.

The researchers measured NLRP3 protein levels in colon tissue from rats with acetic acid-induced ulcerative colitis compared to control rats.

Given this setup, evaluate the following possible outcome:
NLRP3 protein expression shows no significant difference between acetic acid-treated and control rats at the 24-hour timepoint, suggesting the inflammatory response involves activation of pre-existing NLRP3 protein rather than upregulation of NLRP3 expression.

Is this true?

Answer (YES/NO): NO